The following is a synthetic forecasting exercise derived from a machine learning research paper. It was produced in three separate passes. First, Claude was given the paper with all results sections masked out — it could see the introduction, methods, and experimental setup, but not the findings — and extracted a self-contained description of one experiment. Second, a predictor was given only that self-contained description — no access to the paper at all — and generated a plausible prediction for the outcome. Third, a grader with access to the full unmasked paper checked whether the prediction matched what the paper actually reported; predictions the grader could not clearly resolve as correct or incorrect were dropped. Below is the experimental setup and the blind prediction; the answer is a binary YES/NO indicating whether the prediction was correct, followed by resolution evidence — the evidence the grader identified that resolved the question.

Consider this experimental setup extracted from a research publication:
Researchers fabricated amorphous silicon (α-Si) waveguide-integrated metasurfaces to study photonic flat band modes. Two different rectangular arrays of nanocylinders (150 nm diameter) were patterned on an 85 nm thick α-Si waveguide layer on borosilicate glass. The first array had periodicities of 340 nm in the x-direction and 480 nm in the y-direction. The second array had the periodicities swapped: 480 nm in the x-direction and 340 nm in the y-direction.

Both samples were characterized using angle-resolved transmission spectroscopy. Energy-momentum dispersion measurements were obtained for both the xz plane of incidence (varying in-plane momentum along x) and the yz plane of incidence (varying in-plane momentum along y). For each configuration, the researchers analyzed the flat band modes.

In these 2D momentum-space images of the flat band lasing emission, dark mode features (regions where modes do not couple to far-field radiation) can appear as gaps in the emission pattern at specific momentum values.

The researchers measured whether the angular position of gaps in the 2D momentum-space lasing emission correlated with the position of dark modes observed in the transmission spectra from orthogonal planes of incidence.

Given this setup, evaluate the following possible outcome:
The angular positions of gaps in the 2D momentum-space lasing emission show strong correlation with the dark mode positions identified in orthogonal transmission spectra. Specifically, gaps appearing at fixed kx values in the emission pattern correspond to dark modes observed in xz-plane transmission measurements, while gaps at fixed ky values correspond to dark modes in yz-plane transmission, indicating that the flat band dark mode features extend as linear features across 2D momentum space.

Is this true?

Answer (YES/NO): YES